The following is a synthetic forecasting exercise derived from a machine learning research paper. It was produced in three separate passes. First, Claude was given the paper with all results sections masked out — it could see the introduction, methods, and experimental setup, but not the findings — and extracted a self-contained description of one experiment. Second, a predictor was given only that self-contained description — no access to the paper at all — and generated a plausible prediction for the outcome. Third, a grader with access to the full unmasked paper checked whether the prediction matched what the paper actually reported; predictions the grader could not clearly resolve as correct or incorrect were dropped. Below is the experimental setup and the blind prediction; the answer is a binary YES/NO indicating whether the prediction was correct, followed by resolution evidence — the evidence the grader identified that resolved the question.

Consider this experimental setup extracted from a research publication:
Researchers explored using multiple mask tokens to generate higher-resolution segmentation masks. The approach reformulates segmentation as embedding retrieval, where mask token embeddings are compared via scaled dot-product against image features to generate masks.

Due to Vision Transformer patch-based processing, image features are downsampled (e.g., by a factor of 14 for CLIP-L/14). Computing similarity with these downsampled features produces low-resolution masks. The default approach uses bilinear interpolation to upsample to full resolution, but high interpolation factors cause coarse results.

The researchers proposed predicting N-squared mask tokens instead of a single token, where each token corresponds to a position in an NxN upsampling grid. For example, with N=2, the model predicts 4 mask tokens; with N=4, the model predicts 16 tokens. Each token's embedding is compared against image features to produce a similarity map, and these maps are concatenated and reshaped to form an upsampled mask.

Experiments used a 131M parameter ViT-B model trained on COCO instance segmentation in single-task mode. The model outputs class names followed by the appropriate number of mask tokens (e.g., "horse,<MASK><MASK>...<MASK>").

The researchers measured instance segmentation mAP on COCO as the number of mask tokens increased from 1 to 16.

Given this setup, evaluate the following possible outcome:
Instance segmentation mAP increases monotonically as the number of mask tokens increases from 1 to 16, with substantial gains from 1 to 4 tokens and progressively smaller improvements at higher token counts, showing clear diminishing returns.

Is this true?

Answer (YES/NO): YES